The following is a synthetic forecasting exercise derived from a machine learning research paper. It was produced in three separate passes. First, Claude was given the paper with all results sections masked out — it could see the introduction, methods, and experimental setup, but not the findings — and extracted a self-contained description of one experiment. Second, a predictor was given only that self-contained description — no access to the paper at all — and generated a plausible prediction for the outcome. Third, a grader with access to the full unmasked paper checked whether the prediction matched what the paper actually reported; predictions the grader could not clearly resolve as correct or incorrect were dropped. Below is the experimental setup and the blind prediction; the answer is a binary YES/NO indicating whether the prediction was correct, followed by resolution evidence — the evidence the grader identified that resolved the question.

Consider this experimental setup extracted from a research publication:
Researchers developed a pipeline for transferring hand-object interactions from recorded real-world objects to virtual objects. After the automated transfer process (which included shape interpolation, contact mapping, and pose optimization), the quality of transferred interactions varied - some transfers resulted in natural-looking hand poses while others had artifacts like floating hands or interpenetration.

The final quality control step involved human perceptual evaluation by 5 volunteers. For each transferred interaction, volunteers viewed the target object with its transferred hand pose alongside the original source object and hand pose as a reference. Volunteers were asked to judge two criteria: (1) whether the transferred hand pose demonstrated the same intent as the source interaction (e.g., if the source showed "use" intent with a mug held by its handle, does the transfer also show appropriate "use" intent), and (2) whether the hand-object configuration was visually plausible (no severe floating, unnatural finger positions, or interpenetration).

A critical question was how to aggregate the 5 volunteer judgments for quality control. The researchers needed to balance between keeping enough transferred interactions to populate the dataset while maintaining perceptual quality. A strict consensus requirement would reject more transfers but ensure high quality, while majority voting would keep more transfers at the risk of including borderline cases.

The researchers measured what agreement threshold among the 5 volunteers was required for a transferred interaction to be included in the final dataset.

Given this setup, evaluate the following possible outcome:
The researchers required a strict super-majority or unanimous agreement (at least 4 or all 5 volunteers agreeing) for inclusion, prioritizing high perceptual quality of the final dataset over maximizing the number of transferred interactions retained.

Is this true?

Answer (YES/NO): YES